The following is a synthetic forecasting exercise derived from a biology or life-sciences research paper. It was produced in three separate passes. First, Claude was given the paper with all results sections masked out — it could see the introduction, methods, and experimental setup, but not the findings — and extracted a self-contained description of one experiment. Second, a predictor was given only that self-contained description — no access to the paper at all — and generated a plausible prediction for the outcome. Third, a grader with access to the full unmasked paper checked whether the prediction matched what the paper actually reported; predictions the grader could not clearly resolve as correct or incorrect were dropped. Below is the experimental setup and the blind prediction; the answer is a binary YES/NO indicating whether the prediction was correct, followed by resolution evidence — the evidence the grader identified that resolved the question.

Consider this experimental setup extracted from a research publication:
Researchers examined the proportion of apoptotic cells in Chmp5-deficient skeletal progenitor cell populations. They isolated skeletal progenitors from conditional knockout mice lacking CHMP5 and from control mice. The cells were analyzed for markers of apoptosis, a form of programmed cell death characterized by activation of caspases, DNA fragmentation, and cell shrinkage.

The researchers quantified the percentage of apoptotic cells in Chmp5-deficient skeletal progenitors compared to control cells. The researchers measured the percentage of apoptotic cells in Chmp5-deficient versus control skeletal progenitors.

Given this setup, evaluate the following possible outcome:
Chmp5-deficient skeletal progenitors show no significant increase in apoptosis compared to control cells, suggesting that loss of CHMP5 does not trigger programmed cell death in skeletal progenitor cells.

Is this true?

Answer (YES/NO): NO